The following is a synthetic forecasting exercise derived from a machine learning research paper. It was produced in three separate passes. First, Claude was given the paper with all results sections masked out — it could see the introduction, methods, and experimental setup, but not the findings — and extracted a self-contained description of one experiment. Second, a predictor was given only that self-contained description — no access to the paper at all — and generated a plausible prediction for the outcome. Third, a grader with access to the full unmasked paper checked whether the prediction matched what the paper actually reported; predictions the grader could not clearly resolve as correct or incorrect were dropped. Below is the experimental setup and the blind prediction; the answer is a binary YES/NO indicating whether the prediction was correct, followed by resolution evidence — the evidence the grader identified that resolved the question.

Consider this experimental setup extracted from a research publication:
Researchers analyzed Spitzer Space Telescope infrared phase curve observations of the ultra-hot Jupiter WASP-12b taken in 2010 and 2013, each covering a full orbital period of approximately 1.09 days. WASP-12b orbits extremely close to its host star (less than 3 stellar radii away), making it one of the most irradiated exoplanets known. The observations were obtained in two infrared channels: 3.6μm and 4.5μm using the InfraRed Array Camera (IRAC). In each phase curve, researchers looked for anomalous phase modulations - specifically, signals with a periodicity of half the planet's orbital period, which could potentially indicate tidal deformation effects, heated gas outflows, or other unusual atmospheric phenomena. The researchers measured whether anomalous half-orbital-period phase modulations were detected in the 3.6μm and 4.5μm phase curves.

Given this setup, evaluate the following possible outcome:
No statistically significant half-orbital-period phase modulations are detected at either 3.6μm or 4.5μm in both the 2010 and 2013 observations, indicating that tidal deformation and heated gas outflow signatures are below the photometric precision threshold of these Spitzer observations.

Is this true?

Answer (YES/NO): NO